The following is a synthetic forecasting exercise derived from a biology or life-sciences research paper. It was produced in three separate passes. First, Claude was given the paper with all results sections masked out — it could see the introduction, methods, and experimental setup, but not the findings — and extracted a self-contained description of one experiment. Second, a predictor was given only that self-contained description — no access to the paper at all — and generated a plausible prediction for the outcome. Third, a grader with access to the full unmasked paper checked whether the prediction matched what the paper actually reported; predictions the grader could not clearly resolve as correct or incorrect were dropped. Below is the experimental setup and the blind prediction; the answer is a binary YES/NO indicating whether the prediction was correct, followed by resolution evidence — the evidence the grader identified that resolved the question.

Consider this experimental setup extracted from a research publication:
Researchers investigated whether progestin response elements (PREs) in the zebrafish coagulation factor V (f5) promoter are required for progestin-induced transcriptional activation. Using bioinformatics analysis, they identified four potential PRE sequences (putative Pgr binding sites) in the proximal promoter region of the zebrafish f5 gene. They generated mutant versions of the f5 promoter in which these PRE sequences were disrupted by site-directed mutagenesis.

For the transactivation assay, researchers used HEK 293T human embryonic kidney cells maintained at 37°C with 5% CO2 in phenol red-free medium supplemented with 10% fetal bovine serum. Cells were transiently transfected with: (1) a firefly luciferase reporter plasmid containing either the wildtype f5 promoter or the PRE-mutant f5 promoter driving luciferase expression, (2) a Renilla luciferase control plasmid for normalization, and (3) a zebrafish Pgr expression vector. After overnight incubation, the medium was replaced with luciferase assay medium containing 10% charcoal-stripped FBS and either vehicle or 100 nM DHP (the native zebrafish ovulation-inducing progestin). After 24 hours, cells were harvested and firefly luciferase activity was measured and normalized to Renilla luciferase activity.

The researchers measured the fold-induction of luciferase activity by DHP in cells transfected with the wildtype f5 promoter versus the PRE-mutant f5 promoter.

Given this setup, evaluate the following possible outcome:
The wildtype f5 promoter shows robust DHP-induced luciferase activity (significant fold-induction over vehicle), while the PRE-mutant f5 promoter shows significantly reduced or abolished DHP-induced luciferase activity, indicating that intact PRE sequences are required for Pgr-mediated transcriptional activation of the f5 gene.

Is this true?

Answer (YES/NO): YES